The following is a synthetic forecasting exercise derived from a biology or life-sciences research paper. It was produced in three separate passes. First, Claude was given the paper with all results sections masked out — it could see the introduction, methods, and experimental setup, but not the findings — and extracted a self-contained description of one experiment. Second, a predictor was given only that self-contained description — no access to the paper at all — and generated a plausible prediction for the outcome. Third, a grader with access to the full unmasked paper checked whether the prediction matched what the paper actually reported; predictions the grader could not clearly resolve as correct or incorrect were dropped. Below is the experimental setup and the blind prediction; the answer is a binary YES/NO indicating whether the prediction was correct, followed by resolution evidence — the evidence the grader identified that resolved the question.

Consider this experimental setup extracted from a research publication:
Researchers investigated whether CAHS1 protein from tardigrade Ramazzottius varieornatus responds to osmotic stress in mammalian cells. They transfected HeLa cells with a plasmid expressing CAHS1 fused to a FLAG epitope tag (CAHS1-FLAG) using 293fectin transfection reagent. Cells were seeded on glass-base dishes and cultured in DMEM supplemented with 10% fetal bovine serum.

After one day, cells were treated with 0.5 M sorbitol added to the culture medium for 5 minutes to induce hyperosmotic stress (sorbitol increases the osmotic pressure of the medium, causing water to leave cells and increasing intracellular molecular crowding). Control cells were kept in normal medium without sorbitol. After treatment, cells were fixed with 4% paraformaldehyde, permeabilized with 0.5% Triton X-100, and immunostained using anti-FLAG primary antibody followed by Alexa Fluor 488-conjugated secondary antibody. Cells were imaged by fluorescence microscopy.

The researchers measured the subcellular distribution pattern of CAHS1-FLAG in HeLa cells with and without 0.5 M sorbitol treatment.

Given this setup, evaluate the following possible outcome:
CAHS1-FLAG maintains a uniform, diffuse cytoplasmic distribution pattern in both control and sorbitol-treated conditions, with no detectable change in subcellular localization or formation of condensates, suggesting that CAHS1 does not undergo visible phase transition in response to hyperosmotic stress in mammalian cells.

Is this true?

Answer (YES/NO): NO